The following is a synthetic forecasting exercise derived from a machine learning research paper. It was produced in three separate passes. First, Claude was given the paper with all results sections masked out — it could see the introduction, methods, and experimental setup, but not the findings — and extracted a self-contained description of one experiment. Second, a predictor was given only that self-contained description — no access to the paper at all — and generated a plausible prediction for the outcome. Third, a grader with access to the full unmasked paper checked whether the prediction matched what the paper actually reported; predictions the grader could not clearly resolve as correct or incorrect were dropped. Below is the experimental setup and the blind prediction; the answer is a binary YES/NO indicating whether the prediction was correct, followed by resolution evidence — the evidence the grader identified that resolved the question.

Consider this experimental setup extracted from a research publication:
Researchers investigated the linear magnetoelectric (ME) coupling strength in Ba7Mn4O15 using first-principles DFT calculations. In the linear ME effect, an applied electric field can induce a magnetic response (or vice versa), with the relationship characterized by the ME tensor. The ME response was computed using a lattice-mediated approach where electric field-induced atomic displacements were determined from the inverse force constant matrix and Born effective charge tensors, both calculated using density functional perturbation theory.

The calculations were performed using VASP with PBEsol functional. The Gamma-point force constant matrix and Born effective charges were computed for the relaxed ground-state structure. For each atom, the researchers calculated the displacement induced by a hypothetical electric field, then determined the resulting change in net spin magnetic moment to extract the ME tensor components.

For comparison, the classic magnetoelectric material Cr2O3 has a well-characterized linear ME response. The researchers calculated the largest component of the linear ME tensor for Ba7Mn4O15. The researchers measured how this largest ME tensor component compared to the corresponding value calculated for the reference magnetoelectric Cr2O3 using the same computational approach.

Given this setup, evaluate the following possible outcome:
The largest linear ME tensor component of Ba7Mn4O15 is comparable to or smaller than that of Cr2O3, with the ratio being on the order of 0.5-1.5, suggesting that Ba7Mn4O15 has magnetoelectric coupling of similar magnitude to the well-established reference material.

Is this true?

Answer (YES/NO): NO